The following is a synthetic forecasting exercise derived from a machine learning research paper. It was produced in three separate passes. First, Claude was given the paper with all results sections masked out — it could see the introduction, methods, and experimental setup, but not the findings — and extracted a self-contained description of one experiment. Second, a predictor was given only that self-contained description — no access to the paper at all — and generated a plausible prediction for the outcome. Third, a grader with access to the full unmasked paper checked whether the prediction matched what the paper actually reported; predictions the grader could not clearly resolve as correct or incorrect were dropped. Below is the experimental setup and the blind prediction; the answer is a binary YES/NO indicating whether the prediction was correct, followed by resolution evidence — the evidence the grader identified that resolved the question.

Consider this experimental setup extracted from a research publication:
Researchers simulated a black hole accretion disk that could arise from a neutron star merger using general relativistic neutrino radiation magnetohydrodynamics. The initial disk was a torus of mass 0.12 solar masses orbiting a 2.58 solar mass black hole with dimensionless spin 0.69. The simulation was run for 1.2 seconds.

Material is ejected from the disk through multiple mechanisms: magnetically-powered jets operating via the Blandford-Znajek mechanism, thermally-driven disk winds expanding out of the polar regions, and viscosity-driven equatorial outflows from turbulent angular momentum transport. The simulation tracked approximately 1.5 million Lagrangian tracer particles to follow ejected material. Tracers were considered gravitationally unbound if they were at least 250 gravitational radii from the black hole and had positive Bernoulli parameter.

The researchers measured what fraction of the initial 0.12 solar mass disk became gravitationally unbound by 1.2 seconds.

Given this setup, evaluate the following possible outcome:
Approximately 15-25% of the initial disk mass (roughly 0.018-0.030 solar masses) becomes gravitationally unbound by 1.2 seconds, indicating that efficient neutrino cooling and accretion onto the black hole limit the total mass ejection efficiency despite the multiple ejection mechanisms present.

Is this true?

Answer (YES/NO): NO